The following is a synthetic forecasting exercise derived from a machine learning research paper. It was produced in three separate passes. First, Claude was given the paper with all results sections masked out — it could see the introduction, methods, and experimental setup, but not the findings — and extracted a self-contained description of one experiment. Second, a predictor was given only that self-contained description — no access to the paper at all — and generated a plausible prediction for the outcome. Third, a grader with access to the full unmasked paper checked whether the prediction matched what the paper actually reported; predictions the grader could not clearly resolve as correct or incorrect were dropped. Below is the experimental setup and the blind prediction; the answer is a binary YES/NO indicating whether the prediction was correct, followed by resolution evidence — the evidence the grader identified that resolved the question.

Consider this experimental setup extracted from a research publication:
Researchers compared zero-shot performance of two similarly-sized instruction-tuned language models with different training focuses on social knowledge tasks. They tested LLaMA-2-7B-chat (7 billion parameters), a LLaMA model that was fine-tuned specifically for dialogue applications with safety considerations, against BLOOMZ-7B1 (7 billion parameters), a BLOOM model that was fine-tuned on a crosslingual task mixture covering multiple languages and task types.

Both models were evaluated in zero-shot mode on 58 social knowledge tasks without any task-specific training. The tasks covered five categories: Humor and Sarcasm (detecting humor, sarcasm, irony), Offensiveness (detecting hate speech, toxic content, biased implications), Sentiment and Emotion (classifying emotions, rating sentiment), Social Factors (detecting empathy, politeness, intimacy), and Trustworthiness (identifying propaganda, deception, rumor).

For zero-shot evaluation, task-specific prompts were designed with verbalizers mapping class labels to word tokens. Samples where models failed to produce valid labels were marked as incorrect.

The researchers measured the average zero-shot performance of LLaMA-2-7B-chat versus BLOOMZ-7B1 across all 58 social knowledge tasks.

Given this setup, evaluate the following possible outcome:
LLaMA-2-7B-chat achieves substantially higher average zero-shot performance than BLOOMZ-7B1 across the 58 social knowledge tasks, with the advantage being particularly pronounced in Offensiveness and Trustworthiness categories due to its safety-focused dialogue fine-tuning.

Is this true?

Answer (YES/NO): NO